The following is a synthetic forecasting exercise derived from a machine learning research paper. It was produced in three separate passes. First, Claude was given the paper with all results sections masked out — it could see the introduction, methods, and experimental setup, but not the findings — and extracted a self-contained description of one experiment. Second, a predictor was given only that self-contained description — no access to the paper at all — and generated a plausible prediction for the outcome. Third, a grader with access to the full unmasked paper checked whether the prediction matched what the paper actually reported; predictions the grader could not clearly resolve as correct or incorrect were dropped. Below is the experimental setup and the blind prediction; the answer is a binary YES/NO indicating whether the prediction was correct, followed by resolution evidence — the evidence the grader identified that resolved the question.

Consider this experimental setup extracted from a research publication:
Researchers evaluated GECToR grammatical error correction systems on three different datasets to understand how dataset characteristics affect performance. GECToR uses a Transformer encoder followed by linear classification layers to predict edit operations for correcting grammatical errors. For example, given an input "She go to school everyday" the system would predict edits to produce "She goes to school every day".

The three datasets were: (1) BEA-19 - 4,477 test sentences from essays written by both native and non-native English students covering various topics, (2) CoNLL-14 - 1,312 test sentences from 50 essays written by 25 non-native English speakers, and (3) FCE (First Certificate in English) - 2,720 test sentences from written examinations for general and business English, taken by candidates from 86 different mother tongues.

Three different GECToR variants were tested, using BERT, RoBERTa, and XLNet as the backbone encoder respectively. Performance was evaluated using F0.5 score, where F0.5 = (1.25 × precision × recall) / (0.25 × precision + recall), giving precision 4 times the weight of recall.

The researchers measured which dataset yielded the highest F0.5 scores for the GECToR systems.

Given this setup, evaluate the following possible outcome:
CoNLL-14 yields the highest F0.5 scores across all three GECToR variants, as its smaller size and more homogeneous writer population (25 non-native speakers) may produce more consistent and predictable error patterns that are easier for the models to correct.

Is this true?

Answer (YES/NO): NO